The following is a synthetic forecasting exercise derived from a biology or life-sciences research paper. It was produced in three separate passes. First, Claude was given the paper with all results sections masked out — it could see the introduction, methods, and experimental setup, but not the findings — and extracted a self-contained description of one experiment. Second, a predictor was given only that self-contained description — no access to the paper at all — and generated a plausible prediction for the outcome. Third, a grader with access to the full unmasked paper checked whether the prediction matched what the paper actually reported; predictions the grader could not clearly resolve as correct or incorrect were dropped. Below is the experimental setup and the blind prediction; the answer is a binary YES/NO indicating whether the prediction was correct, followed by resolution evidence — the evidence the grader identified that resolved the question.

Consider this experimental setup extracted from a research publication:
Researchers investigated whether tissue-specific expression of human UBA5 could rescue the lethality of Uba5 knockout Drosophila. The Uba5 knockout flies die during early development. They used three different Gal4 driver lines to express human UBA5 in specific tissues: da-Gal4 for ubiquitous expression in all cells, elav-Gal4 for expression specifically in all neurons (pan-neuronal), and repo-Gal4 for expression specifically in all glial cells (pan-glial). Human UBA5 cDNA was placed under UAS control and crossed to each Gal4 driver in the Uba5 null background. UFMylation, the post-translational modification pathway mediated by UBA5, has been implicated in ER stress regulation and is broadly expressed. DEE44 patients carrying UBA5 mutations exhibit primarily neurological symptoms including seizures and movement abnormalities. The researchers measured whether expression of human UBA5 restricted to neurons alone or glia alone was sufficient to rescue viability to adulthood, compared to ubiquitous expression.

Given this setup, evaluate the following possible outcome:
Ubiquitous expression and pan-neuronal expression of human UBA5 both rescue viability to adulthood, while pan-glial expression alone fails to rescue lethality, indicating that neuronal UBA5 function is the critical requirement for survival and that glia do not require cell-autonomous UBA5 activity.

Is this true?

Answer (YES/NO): NO